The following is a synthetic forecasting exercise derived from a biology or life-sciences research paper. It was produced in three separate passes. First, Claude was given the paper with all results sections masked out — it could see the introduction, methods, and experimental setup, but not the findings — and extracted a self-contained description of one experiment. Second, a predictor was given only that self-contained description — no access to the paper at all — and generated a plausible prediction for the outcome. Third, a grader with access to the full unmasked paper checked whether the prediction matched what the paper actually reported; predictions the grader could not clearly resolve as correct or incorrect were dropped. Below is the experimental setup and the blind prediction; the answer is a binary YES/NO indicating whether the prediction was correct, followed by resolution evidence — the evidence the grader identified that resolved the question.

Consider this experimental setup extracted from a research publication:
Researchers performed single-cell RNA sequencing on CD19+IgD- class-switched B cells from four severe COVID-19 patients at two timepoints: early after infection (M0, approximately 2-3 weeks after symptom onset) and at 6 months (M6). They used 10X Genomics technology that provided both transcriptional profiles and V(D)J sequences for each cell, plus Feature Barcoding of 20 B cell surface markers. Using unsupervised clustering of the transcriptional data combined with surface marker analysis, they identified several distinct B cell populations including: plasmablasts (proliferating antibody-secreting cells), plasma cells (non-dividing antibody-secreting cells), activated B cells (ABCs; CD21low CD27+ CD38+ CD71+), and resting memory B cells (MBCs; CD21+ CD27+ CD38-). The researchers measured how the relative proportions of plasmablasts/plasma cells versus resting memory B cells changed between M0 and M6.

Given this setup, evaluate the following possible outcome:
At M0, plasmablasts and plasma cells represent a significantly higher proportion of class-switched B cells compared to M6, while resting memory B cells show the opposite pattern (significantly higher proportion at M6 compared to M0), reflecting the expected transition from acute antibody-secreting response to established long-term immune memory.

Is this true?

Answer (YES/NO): YES